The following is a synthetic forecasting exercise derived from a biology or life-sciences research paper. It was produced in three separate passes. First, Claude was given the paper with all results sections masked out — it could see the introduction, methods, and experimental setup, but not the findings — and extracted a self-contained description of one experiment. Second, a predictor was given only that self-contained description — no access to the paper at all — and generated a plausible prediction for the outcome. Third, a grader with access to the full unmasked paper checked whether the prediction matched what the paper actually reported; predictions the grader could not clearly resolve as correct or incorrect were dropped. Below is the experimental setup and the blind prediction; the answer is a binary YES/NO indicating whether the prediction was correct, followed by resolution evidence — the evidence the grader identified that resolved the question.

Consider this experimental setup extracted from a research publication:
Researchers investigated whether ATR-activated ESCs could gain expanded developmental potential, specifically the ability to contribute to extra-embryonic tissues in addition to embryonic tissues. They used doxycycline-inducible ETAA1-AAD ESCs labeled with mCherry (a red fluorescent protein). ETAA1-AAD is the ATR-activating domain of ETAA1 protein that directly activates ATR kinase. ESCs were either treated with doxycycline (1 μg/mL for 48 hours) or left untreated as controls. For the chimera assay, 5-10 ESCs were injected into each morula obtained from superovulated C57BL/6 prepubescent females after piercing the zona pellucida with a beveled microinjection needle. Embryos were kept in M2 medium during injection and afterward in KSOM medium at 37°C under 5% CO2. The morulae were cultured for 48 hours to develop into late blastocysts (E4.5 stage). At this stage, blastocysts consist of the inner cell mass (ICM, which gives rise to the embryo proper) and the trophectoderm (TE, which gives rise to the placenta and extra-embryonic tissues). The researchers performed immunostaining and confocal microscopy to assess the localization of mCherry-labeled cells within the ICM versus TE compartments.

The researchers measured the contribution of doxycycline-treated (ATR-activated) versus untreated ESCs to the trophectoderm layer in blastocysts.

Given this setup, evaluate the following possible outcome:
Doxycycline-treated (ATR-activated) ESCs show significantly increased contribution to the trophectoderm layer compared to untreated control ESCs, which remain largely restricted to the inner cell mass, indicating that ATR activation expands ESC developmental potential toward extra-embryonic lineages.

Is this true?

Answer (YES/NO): YES